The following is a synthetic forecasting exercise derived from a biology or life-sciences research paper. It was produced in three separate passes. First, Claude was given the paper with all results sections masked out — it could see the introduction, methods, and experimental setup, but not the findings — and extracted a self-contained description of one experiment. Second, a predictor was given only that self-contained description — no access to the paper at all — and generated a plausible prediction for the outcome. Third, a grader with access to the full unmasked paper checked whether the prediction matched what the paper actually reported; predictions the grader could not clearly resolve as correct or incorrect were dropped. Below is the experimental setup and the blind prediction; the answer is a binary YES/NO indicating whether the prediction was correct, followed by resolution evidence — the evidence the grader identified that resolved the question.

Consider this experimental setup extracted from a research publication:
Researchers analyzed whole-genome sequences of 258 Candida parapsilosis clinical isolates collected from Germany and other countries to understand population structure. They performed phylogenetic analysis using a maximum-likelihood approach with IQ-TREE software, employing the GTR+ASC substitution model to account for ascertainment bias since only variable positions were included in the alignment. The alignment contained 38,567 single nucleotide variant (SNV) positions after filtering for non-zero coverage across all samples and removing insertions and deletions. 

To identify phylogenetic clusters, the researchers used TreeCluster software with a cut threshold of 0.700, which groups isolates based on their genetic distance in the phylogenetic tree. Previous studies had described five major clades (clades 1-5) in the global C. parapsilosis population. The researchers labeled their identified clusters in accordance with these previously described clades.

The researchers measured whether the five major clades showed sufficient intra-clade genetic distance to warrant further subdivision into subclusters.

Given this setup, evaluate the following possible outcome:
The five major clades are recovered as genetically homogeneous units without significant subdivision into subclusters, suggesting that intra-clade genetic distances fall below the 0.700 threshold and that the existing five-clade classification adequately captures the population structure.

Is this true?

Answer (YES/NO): NO